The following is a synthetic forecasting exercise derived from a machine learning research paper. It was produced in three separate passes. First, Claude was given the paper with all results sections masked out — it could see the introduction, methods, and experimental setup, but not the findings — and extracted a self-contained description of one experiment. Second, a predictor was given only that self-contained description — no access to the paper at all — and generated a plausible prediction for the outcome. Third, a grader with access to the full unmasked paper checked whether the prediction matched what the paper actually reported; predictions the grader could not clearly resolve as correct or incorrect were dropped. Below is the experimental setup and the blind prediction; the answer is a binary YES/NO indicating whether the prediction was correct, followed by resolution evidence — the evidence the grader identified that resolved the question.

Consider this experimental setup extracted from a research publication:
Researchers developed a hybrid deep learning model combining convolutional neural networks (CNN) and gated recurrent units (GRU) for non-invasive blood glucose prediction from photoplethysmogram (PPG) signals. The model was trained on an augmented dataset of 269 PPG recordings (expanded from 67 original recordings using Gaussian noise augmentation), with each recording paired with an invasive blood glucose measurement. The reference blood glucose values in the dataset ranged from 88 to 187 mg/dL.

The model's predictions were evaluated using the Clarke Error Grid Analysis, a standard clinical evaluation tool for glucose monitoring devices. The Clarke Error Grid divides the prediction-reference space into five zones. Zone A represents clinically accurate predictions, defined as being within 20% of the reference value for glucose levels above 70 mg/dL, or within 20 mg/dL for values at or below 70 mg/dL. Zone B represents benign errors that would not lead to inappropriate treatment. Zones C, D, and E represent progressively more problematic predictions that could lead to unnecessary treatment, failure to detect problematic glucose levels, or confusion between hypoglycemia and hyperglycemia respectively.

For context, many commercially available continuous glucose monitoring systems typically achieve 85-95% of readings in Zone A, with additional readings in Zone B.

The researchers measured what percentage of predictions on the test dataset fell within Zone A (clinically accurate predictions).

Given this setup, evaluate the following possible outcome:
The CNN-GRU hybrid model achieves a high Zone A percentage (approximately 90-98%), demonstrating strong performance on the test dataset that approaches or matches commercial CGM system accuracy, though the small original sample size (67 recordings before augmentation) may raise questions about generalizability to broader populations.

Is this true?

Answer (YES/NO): NO